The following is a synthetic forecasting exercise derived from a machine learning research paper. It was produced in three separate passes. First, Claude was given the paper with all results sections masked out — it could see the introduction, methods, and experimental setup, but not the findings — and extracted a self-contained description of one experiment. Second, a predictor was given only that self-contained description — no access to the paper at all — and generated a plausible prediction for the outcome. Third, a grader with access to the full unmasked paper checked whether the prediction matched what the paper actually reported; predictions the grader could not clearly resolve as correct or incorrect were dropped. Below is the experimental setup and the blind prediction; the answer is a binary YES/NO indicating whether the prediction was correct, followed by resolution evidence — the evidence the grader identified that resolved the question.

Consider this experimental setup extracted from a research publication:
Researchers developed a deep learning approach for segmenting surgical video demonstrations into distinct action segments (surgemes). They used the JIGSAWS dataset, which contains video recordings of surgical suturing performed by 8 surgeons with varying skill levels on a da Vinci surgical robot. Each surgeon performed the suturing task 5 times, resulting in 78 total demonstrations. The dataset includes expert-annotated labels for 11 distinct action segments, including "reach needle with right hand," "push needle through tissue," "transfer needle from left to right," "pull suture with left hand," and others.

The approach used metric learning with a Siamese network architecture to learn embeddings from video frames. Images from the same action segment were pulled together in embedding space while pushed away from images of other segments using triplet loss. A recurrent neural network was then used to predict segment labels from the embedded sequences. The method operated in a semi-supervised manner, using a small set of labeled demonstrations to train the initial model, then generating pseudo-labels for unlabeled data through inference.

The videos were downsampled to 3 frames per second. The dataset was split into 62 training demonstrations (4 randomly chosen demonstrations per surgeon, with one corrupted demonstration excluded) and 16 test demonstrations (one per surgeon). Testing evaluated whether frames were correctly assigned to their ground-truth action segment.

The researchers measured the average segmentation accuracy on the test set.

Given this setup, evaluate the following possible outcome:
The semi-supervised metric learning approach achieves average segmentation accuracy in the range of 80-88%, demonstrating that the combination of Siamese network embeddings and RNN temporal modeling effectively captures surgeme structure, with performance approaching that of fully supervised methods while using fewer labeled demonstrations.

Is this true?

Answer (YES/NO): YES